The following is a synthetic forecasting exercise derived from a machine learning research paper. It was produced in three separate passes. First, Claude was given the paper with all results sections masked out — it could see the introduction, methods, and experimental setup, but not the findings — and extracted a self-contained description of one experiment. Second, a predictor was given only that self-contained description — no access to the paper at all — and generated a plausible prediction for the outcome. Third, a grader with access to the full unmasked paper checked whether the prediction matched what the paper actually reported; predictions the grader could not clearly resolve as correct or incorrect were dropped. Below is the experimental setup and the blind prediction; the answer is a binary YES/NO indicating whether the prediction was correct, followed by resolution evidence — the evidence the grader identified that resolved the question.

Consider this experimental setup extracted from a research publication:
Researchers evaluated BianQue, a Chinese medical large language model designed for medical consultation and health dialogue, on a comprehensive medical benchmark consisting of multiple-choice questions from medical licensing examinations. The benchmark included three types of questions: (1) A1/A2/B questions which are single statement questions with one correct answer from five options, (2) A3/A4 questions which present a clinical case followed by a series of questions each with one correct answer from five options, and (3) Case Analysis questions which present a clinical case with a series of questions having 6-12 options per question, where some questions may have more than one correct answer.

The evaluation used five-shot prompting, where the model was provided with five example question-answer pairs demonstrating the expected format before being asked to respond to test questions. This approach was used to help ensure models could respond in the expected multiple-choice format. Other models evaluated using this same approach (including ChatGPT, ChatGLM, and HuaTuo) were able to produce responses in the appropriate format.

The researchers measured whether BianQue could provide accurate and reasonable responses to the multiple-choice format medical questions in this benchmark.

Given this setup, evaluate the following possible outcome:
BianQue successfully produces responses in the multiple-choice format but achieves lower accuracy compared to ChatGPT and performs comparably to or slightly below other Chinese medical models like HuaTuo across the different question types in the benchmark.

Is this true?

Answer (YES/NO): NO